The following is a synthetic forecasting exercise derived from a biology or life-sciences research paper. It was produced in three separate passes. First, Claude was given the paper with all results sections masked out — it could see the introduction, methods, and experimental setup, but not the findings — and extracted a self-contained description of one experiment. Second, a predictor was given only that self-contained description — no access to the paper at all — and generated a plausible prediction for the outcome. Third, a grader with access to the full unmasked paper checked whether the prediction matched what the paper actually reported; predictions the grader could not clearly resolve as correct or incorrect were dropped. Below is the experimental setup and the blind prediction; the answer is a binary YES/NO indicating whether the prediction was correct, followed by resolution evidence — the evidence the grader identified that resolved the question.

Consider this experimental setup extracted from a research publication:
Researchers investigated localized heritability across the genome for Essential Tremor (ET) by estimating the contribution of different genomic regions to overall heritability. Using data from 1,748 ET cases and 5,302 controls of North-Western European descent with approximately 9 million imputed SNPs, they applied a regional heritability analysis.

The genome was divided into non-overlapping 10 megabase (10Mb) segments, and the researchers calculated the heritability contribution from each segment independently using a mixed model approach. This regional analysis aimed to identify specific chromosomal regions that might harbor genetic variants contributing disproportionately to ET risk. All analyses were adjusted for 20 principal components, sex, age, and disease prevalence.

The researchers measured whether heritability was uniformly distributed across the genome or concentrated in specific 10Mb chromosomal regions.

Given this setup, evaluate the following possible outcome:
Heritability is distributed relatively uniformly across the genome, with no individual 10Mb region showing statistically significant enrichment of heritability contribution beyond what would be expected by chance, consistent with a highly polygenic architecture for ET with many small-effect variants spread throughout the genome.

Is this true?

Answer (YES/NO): NO